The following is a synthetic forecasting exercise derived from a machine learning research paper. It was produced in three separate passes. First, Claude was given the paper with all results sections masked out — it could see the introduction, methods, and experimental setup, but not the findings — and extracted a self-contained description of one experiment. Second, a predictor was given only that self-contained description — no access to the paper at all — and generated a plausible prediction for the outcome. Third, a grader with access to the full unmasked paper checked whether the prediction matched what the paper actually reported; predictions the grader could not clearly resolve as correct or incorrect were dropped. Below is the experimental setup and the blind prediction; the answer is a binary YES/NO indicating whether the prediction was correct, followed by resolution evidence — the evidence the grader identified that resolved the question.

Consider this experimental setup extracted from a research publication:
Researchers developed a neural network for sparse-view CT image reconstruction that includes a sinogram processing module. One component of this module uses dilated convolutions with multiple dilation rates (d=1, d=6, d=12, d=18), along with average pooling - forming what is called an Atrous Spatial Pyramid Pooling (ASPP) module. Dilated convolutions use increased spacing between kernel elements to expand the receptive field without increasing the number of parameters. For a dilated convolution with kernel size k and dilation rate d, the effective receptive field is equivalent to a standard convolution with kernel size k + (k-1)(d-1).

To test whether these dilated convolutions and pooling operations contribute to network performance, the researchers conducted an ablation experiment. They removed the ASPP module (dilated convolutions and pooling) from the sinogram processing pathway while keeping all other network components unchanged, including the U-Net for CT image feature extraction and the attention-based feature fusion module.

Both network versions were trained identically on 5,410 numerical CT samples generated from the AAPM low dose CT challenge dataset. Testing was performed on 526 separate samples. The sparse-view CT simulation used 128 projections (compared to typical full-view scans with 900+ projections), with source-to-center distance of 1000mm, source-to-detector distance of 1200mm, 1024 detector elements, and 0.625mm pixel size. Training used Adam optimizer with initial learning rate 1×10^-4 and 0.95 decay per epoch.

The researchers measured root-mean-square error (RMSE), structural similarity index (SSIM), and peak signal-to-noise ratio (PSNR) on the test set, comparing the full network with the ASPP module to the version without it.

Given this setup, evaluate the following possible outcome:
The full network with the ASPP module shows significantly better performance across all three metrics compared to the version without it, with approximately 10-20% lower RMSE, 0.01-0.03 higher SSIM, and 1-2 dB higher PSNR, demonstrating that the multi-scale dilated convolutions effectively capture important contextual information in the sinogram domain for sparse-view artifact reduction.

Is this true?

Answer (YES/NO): NO